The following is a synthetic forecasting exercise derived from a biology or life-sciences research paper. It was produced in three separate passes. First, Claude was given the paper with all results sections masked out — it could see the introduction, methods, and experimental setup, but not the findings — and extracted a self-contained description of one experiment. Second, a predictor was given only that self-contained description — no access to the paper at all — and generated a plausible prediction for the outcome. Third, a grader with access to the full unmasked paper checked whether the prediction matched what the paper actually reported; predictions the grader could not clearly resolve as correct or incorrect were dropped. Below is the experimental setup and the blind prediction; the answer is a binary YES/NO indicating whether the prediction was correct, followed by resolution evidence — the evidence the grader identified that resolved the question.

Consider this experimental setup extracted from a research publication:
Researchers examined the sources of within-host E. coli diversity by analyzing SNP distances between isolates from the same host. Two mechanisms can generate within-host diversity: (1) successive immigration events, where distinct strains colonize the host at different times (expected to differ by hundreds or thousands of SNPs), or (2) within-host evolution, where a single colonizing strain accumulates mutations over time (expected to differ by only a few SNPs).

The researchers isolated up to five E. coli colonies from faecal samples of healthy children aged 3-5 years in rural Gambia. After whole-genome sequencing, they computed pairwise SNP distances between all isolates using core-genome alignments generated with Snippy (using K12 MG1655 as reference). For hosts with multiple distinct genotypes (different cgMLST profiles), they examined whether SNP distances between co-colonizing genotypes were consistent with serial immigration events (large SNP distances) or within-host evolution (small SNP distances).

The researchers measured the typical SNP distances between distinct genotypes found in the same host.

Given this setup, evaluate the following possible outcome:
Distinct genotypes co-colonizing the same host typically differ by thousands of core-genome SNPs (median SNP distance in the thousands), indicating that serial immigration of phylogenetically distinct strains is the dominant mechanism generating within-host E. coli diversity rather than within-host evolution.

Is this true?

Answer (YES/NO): NO